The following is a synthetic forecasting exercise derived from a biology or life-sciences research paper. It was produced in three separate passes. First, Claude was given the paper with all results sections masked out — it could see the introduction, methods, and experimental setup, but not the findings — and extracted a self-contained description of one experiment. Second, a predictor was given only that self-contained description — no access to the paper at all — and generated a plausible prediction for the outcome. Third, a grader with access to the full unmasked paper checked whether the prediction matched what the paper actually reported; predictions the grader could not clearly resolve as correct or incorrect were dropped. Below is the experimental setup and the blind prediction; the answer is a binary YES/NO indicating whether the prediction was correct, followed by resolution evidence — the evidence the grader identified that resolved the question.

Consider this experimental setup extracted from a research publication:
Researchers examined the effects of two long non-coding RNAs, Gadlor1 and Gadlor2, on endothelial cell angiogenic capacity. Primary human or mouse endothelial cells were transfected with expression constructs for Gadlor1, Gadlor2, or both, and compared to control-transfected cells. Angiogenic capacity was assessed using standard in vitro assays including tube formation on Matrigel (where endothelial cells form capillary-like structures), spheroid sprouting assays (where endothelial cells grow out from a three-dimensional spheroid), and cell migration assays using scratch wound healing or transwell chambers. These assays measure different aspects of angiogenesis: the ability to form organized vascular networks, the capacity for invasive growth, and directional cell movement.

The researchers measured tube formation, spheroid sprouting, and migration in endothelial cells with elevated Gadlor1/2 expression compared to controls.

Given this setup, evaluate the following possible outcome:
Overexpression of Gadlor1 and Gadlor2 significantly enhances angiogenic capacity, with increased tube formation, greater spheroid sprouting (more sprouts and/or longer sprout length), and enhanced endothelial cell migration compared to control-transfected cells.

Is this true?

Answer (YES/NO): NO